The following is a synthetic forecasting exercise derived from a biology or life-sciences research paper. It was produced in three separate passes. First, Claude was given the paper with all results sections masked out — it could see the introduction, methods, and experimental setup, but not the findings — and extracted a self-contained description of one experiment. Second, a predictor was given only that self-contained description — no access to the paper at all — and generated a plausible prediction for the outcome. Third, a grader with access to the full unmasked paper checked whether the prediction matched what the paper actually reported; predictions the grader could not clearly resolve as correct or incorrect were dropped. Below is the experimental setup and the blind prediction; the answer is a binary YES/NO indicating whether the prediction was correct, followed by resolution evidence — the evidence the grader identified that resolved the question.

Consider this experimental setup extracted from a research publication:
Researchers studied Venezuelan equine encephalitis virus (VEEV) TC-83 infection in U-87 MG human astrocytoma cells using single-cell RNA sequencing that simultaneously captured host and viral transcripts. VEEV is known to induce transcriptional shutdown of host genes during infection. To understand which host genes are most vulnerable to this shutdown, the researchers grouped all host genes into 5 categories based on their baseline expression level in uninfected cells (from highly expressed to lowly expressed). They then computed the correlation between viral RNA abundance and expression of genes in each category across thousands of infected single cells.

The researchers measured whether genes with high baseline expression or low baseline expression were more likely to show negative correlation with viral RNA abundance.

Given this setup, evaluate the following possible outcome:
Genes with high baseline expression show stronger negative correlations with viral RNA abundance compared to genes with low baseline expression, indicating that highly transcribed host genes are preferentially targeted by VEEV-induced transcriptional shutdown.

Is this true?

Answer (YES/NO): YES